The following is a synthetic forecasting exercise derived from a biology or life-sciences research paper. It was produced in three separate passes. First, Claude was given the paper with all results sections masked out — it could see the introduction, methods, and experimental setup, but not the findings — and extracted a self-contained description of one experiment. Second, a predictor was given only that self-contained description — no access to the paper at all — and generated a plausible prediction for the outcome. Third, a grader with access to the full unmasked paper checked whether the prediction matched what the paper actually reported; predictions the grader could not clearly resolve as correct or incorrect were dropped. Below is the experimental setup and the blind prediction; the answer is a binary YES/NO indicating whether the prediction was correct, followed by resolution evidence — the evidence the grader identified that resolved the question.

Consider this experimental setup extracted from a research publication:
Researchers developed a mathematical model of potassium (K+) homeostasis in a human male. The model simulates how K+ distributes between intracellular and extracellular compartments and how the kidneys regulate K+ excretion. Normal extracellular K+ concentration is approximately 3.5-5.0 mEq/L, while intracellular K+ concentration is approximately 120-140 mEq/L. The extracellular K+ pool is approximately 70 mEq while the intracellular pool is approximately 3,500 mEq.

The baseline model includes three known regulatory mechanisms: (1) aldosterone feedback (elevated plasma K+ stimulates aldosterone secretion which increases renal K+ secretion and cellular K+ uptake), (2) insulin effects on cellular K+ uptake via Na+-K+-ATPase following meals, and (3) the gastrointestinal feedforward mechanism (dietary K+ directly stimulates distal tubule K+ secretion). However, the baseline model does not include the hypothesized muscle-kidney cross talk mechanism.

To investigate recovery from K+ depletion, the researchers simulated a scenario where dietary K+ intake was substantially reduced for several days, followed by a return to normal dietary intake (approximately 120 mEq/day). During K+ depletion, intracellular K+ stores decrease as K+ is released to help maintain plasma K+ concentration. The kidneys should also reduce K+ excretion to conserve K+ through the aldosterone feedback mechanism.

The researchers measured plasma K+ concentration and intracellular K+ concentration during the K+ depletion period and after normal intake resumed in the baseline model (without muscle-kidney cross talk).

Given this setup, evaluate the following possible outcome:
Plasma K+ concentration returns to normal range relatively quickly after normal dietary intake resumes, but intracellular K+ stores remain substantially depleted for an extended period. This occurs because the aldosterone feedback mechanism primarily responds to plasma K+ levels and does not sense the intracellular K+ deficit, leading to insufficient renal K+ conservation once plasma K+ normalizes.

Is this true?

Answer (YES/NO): NO